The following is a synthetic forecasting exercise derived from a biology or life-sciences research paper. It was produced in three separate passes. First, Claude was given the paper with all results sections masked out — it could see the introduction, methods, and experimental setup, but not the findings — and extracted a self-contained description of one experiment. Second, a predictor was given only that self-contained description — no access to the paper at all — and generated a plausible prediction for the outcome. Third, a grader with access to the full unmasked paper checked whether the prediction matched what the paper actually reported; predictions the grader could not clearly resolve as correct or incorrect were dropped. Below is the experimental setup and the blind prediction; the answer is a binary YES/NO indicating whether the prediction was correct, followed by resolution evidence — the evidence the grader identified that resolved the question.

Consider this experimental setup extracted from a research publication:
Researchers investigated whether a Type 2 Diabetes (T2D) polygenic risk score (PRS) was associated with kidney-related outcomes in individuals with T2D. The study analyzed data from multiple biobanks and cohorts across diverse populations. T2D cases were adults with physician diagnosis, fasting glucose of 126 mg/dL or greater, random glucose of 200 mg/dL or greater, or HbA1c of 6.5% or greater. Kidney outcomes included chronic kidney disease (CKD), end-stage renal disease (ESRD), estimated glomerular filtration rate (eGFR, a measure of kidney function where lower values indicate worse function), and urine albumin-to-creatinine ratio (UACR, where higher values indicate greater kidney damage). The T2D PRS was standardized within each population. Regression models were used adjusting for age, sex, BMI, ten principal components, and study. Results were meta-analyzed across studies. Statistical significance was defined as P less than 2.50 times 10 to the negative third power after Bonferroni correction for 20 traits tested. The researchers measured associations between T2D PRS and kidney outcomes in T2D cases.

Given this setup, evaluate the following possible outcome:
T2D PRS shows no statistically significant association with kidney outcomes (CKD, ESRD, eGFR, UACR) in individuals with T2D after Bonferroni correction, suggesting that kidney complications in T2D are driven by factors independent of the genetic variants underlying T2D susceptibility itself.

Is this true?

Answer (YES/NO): YES